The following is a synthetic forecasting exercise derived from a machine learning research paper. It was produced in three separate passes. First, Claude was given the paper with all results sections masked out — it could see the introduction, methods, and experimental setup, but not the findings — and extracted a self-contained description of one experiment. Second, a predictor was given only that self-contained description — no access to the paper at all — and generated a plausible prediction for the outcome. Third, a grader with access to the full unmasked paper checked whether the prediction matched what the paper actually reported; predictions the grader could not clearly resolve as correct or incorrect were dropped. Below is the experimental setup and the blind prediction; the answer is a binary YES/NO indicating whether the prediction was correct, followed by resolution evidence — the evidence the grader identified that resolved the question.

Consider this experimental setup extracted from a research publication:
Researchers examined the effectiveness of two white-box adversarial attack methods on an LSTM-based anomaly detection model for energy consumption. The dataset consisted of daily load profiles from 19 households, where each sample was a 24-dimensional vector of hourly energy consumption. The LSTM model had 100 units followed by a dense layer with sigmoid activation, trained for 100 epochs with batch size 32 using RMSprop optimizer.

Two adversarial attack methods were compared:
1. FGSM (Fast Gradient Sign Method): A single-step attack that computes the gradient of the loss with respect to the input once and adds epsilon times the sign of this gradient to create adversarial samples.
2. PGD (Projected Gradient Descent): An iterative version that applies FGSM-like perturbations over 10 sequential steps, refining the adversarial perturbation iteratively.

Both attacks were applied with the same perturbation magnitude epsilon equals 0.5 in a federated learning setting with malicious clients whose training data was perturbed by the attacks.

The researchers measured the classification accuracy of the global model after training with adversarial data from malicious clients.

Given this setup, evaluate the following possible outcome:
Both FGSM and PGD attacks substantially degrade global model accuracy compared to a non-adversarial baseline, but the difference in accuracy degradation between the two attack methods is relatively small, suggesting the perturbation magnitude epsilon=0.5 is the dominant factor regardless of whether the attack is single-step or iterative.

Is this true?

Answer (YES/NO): NO